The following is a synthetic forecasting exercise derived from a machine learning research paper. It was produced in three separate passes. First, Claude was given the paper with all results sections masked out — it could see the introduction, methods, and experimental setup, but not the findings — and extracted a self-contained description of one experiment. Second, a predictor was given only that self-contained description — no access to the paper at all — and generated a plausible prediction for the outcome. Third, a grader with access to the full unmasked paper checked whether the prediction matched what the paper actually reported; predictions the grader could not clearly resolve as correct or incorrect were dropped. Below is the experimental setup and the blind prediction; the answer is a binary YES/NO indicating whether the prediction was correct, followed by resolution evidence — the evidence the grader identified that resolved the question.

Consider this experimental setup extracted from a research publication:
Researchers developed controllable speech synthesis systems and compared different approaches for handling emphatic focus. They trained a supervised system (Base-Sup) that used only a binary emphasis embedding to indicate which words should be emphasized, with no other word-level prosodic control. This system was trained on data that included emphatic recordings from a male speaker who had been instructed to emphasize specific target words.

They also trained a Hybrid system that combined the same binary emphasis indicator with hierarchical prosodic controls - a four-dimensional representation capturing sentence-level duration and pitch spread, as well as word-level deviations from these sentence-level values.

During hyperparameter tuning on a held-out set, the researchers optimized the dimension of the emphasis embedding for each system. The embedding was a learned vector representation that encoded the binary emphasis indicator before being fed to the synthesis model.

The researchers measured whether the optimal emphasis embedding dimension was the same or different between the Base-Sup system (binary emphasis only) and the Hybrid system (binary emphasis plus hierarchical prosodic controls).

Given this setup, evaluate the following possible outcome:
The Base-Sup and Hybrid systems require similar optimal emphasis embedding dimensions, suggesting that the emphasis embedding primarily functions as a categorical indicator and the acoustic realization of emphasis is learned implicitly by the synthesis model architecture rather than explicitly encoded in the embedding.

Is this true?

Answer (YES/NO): NO